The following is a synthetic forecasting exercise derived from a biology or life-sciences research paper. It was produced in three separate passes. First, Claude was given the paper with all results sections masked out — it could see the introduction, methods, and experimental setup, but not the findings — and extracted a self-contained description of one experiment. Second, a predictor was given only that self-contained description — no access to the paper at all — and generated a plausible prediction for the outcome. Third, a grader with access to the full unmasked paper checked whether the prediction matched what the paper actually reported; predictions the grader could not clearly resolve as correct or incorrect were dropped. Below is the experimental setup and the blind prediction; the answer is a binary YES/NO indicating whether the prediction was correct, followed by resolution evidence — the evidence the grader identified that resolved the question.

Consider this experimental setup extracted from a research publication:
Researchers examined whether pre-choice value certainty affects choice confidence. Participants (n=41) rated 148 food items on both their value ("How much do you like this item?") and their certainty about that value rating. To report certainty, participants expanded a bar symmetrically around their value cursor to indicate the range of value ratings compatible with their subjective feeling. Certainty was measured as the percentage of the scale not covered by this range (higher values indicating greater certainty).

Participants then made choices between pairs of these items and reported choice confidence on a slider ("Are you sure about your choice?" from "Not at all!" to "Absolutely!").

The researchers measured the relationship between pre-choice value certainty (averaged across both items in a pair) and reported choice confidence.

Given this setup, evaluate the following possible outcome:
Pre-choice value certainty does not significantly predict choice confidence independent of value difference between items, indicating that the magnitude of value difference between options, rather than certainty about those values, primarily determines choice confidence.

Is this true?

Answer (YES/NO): NO